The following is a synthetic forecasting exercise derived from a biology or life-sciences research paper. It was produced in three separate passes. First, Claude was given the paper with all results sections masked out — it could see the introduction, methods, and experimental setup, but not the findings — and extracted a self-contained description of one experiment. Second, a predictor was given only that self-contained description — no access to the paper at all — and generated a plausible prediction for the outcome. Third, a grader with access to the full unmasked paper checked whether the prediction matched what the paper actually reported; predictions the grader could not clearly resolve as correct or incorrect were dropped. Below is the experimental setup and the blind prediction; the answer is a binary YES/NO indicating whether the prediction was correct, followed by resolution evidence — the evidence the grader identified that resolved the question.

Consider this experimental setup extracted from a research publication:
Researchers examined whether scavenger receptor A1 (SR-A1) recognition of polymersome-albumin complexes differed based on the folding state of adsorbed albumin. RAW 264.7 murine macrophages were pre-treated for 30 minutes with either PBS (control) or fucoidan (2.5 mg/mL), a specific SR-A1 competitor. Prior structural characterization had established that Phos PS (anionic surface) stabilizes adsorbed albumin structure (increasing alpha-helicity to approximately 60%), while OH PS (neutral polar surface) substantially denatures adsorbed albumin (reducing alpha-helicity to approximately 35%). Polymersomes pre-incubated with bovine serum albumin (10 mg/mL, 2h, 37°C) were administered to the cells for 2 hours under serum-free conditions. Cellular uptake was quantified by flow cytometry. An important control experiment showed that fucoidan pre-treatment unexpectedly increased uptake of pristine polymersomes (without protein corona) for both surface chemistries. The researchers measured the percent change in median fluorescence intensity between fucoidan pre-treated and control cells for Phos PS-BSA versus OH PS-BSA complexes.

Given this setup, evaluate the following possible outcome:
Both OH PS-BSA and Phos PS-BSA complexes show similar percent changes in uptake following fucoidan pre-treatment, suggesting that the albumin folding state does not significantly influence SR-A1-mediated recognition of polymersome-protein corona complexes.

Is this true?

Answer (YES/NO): NO